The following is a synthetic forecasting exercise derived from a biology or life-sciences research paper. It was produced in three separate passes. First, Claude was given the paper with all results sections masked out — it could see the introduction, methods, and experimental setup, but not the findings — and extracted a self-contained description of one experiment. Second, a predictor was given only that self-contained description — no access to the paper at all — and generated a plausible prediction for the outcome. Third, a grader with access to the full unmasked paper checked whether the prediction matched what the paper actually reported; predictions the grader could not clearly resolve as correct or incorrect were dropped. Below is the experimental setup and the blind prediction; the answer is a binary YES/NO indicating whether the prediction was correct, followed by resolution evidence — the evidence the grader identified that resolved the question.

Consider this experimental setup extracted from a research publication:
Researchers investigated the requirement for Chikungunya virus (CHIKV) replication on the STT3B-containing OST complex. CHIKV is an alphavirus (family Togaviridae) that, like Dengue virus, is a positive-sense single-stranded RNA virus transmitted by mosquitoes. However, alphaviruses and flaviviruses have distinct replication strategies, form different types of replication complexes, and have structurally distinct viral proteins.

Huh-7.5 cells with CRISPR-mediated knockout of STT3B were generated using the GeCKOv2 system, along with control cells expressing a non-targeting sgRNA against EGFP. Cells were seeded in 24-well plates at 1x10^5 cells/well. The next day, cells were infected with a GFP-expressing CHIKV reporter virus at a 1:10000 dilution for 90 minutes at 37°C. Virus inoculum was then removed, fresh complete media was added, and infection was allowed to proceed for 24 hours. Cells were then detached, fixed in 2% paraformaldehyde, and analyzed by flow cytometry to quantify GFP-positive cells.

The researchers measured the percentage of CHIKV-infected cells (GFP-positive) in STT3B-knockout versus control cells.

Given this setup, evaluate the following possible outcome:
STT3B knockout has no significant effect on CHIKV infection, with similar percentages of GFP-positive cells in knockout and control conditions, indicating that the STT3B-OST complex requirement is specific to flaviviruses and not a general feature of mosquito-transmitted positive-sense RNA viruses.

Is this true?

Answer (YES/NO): YES